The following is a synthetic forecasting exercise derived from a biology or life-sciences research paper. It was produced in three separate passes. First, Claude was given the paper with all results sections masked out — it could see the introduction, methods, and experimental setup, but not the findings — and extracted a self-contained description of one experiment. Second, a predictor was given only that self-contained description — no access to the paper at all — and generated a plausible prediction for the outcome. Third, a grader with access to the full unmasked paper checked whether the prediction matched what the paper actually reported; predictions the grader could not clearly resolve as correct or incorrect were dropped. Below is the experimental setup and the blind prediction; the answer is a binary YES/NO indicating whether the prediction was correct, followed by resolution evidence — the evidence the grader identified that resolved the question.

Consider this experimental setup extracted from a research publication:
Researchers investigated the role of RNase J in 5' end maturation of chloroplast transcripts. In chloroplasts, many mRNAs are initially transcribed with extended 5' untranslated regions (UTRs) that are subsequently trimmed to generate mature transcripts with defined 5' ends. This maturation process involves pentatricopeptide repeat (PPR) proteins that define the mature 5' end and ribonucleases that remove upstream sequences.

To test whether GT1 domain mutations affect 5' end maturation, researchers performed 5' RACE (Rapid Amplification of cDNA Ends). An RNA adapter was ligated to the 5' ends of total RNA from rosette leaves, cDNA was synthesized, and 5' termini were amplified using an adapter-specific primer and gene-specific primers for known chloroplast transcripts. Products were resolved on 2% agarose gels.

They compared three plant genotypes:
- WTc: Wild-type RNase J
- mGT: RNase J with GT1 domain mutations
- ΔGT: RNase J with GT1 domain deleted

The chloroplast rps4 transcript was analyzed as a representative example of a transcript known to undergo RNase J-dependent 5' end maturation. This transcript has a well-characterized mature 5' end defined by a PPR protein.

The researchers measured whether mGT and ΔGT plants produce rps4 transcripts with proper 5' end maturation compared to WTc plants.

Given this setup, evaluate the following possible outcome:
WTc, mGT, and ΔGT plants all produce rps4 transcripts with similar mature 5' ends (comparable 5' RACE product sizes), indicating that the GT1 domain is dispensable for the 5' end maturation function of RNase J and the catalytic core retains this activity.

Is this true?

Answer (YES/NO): YES